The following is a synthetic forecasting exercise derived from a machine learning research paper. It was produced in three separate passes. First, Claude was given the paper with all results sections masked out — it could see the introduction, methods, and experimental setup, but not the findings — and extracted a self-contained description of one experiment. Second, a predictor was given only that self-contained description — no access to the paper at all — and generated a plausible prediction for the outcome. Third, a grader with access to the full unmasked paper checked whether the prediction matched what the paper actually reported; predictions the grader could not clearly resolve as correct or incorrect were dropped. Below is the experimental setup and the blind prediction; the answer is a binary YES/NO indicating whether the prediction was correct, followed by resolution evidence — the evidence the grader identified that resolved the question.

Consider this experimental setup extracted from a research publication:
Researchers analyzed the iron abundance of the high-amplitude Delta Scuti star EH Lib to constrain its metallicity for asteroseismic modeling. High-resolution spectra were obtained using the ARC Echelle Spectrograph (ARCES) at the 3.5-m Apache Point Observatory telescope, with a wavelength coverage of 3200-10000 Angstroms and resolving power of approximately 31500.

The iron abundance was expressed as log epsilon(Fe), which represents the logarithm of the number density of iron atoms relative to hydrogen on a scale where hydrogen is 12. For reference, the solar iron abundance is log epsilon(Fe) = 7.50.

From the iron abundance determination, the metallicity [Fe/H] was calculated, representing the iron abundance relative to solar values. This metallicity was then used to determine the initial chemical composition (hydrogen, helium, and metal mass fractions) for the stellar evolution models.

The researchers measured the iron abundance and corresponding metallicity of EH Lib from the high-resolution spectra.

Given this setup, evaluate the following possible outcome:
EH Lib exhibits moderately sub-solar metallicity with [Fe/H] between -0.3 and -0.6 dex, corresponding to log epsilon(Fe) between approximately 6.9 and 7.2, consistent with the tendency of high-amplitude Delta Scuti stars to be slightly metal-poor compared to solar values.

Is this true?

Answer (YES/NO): YES